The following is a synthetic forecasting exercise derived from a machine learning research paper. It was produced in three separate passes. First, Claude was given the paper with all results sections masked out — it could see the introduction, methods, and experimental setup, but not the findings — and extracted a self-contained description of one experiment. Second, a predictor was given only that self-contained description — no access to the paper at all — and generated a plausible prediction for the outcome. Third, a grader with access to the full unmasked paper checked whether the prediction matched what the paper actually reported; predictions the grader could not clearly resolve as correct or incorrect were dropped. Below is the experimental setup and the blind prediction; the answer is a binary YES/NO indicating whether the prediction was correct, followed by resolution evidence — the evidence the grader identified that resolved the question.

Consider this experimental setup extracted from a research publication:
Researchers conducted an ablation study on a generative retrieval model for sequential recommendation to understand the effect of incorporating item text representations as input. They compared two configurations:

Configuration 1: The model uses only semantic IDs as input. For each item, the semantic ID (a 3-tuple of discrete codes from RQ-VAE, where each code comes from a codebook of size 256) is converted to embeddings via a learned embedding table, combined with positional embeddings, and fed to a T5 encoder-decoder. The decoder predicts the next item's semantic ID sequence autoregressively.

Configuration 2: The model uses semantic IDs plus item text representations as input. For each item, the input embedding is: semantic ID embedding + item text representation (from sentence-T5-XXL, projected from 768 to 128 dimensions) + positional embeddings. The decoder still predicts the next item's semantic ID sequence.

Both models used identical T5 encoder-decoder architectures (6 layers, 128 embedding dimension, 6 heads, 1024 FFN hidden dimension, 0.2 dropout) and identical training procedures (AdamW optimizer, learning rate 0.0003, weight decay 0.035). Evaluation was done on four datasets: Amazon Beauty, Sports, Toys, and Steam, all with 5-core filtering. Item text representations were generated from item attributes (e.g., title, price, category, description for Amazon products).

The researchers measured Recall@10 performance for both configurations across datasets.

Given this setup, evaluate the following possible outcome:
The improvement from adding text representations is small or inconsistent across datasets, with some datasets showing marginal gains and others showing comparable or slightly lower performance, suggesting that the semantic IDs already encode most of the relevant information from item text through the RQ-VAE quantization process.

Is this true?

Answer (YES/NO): NO